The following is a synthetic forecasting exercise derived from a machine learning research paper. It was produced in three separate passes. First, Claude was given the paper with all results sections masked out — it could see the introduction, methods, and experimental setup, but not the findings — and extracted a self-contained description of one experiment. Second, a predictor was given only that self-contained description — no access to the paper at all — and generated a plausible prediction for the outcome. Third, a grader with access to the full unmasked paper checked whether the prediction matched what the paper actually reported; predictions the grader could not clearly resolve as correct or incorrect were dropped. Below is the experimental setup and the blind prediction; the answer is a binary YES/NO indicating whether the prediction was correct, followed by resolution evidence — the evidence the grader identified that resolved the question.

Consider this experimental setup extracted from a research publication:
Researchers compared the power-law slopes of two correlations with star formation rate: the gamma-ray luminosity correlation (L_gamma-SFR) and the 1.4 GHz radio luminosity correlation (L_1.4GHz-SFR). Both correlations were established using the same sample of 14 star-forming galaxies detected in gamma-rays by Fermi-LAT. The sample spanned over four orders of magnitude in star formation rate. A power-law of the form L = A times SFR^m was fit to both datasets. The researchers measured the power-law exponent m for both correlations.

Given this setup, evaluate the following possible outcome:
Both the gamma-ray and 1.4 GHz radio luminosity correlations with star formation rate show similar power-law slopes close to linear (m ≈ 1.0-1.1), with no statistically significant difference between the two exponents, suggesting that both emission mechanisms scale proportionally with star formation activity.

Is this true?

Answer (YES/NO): NO